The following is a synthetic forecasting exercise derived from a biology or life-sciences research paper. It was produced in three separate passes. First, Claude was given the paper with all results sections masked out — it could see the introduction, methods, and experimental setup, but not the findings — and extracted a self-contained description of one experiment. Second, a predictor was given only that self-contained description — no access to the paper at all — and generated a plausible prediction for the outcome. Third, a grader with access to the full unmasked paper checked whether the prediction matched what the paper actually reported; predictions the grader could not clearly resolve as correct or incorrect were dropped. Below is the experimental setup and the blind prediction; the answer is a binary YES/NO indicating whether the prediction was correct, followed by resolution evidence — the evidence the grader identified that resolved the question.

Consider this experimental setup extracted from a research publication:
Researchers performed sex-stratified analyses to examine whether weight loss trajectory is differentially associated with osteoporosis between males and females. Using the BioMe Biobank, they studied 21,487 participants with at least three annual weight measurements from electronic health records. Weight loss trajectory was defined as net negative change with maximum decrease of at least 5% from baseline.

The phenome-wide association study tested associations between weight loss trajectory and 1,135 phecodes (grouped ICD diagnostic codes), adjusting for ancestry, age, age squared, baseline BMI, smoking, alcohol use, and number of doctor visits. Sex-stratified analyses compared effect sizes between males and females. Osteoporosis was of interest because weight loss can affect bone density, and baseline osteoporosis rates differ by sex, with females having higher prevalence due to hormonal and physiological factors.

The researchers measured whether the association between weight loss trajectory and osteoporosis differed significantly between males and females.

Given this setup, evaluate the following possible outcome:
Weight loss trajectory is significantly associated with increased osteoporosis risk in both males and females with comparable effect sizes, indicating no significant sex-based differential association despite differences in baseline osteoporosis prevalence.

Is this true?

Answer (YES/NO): NO